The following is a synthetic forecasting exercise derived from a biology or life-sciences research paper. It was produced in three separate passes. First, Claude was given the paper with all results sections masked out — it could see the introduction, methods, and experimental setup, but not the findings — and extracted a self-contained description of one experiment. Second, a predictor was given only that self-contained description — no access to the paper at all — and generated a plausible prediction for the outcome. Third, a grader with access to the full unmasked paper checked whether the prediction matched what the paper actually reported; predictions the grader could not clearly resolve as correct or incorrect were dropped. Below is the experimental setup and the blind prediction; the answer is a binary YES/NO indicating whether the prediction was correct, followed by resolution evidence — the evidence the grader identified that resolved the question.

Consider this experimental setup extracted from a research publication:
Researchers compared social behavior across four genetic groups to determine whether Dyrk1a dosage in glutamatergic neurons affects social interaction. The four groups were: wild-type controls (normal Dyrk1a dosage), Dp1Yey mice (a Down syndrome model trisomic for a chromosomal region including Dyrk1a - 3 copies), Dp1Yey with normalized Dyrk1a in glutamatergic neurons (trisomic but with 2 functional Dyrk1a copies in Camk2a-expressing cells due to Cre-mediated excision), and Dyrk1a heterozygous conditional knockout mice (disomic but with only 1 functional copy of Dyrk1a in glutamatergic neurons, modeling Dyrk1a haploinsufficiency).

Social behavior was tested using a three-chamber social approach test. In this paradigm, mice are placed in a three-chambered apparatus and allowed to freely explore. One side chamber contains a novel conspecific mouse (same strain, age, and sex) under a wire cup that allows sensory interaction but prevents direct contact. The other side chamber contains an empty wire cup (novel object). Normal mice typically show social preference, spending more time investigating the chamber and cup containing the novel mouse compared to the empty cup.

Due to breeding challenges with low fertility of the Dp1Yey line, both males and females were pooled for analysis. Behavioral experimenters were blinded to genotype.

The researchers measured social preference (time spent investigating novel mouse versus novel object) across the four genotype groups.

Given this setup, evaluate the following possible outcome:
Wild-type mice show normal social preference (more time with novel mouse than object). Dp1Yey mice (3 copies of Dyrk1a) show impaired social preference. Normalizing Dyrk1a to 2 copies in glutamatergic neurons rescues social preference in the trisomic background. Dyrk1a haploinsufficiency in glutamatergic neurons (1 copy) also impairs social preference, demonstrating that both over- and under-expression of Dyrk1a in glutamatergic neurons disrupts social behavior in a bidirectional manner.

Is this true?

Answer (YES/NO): NO